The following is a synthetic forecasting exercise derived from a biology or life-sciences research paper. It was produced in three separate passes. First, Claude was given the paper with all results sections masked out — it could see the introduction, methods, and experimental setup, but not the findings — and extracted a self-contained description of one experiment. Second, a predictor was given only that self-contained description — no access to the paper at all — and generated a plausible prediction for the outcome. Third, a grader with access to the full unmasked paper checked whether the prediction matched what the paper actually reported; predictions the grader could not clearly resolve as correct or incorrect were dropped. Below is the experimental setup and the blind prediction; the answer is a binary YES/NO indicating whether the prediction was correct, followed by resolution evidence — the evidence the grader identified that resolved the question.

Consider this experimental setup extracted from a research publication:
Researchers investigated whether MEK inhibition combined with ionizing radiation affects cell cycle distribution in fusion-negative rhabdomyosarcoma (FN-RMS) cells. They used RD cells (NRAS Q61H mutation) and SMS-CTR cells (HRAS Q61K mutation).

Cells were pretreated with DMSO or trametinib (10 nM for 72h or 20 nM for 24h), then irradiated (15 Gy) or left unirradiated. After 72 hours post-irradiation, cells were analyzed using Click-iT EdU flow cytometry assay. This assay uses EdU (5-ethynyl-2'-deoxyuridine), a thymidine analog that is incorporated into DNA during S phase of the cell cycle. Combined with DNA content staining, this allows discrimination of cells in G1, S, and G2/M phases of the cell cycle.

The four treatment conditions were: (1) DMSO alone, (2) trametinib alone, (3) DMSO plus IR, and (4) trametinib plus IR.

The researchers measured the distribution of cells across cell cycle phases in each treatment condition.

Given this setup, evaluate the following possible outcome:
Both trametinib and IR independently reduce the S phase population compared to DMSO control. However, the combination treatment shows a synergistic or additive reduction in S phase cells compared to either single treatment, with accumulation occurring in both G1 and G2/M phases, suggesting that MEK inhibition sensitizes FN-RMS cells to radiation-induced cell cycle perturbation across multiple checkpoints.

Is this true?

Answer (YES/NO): NO